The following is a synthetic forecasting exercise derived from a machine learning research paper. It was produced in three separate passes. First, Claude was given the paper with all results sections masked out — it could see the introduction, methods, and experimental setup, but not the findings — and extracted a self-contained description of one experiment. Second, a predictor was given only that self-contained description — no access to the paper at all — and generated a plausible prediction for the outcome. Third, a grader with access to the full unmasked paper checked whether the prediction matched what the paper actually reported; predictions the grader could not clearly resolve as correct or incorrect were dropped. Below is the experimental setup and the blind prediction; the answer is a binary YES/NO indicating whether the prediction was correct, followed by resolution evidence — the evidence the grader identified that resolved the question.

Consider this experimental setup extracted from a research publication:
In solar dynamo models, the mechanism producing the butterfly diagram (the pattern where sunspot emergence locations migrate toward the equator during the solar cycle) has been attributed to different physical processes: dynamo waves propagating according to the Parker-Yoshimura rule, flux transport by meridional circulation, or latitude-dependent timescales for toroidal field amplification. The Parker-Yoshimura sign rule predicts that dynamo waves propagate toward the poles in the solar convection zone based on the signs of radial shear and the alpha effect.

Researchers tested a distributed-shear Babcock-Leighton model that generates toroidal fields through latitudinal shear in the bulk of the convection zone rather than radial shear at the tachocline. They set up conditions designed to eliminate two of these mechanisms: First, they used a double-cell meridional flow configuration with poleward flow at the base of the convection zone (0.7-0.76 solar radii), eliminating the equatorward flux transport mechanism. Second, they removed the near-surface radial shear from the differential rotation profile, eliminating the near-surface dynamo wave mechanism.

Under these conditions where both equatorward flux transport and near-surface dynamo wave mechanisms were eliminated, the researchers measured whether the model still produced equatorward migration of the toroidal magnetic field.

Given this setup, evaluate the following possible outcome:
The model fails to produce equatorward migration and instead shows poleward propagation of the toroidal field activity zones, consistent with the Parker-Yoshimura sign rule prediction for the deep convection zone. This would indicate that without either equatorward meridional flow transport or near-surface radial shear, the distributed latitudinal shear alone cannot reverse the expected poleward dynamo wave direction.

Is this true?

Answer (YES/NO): NO